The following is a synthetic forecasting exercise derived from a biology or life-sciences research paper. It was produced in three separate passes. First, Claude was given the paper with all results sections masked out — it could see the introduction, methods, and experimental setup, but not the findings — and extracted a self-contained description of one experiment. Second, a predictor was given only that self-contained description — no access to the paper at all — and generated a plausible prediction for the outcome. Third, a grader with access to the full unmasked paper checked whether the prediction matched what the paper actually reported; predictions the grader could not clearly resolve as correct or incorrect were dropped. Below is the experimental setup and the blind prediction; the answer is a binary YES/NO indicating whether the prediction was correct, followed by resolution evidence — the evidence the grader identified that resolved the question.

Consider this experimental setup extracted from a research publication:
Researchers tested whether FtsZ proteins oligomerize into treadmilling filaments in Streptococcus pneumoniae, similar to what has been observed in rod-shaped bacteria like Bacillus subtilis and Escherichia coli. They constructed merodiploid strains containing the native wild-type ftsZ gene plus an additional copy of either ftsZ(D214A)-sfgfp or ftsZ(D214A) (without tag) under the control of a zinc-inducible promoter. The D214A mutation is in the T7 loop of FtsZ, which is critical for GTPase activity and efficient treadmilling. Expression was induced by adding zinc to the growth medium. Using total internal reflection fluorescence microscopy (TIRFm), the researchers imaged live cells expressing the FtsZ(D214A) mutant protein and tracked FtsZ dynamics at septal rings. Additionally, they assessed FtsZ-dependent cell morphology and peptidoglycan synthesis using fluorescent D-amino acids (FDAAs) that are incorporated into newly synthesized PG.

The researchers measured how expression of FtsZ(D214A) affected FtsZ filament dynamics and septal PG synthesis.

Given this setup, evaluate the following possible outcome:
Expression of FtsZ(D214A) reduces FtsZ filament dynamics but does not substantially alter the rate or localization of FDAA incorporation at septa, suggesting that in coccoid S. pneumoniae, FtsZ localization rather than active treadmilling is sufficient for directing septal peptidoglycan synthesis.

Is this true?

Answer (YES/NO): YES